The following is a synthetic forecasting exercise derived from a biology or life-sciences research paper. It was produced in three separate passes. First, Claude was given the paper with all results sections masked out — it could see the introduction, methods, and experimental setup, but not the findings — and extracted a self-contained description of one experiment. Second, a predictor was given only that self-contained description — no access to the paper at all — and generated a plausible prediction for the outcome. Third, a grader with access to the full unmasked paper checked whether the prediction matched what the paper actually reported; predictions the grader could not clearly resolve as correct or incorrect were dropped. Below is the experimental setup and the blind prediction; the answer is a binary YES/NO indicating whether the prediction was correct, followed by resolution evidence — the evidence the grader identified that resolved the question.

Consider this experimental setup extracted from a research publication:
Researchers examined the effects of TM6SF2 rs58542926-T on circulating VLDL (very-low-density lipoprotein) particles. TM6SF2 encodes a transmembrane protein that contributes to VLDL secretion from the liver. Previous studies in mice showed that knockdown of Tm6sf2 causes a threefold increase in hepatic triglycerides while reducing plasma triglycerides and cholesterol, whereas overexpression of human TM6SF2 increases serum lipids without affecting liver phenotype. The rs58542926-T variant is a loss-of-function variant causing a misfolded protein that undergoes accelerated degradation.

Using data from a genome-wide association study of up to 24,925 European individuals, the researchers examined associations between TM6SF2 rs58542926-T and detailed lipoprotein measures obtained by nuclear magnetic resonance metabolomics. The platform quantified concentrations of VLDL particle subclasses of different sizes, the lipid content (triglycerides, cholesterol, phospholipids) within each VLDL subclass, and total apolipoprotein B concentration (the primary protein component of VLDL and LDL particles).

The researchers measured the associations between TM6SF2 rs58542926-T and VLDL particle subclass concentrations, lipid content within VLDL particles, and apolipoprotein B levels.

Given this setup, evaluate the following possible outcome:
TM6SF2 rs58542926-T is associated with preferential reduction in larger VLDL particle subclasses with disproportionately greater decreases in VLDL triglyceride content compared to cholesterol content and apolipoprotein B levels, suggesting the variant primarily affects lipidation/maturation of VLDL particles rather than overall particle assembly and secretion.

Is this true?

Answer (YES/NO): NO